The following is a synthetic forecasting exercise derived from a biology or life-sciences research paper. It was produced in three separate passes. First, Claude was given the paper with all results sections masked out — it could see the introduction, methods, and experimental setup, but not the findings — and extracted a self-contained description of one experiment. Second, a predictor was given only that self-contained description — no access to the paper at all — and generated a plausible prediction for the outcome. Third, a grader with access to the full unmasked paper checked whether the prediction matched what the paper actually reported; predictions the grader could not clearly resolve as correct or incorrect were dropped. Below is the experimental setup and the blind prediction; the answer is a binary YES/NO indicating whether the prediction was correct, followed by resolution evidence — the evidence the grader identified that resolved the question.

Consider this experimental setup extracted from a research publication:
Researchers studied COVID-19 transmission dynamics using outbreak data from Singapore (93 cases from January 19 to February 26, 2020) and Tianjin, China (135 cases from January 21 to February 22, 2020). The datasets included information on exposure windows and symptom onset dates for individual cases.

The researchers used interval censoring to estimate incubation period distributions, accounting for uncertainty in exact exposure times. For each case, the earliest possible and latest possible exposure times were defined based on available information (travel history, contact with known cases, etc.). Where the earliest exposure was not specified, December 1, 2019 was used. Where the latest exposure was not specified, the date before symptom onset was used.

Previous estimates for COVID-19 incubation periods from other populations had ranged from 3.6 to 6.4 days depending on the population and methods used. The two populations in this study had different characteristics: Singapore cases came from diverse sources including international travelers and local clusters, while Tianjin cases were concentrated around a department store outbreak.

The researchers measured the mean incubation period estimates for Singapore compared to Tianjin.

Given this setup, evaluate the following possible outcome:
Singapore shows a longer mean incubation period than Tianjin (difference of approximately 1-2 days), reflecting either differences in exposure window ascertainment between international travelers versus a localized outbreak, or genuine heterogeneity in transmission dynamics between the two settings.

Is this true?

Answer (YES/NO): NO